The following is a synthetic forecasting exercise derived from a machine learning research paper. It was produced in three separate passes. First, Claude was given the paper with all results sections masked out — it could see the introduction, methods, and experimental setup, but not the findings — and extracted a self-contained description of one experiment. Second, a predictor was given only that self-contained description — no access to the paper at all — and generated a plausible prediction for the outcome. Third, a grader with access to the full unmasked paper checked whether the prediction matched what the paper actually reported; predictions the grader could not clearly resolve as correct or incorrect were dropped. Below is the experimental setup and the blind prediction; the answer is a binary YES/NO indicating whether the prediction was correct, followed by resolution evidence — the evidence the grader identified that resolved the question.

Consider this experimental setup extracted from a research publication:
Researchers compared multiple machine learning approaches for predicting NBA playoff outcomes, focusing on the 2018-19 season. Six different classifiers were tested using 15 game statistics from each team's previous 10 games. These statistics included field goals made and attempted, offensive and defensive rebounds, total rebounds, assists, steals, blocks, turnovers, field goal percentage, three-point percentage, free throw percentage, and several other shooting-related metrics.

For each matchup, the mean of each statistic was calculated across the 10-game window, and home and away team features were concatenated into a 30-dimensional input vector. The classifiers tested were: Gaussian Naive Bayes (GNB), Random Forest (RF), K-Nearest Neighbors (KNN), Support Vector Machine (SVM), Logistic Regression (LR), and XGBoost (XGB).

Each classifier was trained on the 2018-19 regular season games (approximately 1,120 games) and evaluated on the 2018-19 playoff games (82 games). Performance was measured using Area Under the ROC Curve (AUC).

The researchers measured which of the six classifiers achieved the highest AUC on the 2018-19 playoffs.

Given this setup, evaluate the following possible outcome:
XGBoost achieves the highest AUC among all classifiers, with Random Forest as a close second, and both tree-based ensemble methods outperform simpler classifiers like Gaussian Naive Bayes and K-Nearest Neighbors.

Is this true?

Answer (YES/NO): NO